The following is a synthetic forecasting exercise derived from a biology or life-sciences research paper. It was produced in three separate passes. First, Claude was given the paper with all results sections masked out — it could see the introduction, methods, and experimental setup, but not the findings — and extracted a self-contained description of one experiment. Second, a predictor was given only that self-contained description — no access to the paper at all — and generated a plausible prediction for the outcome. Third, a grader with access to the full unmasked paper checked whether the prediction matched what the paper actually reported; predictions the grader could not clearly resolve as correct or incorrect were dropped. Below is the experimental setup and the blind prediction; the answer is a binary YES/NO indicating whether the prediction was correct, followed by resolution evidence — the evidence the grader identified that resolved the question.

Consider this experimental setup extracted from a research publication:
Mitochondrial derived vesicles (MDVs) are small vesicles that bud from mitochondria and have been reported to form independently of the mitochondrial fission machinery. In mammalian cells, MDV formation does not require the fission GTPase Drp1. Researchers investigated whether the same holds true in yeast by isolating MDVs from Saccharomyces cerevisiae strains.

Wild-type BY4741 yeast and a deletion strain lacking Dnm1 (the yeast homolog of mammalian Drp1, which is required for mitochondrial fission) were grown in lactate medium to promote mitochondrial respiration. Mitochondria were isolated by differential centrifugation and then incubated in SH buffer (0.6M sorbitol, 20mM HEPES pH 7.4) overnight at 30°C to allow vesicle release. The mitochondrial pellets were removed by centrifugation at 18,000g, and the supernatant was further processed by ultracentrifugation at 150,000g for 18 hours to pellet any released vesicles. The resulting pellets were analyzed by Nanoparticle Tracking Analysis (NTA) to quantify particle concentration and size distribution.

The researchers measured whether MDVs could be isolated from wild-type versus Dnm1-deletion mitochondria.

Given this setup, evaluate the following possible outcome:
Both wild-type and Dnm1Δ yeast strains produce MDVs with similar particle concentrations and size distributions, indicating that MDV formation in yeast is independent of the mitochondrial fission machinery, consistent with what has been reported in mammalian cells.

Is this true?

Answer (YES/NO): YES